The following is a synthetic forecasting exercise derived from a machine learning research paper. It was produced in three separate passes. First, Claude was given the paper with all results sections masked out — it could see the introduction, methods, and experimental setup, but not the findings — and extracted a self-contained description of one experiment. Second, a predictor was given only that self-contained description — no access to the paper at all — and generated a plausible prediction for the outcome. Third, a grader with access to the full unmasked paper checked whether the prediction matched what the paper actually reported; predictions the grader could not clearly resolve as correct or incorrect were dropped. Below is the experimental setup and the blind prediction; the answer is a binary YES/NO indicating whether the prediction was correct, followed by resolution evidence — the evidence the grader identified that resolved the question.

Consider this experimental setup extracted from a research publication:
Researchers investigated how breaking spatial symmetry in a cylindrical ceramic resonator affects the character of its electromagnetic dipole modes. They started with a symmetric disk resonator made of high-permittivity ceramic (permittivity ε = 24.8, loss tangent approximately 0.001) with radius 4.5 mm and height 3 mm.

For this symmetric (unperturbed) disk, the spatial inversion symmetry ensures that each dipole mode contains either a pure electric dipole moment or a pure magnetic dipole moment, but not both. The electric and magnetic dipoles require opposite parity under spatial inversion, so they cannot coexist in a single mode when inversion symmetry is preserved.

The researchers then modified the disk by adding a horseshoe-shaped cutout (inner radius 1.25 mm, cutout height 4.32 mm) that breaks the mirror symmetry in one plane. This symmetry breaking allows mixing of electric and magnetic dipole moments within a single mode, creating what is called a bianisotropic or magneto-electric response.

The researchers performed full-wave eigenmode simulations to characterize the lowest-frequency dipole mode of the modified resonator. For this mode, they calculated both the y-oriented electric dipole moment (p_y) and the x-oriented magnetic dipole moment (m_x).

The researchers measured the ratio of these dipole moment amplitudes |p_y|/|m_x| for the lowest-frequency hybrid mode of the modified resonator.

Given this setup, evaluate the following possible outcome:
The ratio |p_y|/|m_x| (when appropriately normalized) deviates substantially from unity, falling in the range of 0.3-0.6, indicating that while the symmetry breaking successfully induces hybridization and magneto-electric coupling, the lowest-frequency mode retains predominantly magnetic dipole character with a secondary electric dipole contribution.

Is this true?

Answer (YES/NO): NO